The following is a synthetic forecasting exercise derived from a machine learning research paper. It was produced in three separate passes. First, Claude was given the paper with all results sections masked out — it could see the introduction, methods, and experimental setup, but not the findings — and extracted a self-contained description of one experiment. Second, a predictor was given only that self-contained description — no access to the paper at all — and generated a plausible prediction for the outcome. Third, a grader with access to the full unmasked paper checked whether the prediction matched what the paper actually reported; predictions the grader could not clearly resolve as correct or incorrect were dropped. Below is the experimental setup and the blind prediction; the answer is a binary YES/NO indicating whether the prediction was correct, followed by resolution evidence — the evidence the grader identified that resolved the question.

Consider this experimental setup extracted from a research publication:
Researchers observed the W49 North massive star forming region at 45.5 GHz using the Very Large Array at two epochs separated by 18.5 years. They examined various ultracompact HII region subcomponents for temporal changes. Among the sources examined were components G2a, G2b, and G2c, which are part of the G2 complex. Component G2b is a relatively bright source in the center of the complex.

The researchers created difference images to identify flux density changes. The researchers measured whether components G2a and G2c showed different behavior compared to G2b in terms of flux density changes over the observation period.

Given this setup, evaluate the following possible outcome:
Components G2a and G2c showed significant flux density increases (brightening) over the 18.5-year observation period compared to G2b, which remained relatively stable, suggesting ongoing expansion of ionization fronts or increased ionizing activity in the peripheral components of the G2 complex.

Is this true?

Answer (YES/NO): YES